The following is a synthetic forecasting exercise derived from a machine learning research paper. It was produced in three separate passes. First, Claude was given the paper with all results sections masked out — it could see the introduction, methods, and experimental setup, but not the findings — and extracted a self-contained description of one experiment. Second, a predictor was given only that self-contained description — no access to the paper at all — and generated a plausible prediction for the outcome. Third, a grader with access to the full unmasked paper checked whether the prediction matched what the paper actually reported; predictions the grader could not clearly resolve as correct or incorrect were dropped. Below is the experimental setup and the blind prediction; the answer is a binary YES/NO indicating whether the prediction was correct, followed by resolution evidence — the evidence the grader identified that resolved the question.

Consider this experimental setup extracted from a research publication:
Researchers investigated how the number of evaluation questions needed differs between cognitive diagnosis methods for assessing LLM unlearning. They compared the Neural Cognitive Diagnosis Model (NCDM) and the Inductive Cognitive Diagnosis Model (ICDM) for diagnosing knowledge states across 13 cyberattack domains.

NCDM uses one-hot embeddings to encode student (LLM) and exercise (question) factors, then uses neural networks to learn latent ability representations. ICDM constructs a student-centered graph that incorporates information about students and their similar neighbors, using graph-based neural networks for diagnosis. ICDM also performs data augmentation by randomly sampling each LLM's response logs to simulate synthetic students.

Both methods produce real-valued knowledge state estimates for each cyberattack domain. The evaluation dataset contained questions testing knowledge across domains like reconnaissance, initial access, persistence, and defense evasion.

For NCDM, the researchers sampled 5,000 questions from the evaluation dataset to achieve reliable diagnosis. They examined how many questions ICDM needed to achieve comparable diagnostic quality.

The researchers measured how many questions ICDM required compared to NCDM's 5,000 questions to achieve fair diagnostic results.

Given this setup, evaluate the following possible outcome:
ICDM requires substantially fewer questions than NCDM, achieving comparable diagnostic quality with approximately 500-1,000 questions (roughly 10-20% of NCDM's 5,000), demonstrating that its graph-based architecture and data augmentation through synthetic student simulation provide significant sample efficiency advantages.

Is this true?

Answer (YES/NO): NO